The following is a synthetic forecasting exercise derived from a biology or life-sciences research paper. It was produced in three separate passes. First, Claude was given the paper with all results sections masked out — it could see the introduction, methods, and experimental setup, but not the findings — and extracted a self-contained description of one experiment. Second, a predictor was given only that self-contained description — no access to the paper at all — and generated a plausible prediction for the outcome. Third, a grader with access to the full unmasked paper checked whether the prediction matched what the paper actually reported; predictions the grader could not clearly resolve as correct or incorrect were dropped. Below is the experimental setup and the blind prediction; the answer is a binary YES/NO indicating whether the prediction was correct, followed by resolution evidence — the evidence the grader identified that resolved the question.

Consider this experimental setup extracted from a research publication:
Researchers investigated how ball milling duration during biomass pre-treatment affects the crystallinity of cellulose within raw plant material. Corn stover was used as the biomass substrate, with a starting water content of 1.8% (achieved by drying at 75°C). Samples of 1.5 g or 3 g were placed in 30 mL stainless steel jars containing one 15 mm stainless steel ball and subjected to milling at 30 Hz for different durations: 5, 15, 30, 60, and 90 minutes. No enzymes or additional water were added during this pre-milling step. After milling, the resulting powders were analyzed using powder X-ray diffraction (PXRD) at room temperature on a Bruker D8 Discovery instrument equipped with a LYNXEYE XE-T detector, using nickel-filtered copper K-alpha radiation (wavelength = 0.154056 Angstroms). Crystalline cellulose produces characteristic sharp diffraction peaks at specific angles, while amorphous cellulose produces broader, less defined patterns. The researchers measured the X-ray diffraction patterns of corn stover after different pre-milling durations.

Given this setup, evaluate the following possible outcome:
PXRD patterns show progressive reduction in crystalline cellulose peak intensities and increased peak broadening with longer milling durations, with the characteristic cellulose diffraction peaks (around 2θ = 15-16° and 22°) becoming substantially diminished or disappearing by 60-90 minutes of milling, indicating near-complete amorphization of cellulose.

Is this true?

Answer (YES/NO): YES